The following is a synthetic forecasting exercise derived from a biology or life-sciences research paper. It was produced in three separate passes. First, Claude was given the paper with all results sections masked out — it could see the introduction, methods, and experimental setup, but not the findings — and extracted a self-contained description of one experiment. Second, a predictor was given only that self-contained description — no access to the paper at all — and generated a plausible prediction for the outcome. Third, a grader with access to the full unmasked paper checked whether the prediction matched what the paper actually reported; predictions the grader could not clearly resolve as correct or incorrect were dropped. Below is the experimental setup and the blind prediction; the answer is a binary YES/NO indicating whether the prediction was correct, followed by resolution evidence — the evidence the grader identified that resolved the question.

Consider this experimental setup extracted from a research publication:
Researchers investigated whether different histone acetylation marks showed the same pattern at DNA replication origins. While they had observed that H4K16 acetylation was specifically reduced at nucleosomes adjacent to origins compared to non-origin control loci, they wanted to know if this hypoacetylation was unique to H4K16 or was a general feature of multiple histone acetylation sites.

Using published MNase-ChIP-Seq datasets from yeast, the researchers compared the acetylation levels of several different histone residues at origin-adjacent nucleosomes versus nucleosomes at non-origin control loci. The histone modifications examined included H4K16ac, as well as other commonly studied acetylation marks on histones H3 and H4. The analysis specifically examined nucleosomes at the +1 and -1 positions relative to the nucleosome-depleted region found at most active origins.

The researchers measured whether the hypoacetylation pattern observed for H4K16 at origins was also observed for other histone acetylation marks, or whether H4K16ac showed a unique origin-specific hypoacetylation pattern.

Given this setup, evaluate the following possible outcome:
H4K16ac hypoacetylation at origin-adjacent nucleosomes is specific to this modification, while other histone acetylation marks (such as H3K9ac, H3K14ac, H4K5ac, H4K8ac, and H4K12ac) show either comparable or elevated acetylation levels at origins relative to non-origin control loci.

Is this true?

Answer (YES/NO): YES